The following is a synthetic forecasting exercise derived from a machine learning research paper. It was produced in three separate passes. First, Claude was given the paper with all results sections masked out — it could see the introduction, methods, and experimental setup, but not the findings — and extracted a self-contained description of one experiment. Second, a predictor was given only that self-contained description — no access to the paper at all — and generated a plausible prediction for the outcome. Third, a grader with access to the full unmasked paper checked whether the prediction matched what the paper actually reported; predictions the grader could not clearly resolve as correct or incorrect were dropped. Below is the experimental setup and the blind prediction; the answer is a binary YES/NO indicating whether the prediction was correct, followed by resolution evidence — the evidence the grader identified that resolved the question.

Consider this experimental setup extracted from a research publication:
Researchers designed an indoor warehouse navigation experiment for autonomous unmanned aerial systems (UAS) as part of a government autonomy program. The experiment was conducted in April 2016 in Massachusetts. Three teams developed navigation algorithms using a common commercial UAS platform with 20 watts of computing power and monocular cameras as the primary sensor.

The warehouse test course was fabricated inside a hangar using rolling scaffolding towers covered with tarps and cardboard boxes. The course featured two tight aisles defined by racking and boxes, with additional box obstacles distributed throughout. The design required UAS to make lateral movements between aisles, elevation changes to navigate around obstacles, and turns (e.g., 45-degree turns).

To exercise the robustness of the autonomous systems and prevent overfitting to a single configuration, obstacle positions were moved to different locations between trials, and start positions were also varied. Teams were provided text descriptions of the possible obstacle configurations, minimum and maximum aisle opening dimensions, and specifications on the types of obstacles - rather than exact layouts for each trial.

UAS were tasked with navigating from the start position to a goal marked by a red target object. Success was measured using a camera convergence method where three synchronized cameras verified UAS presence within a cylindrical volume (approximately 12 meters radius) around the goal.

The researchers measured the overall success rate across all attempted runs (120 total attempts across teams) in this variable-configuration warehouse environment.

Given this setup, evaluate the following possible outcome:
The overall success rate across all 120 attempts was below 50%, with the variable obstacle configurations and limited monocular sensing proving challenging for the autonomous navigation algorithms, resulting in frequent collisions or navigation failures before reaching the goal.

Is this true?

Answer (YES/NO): NO